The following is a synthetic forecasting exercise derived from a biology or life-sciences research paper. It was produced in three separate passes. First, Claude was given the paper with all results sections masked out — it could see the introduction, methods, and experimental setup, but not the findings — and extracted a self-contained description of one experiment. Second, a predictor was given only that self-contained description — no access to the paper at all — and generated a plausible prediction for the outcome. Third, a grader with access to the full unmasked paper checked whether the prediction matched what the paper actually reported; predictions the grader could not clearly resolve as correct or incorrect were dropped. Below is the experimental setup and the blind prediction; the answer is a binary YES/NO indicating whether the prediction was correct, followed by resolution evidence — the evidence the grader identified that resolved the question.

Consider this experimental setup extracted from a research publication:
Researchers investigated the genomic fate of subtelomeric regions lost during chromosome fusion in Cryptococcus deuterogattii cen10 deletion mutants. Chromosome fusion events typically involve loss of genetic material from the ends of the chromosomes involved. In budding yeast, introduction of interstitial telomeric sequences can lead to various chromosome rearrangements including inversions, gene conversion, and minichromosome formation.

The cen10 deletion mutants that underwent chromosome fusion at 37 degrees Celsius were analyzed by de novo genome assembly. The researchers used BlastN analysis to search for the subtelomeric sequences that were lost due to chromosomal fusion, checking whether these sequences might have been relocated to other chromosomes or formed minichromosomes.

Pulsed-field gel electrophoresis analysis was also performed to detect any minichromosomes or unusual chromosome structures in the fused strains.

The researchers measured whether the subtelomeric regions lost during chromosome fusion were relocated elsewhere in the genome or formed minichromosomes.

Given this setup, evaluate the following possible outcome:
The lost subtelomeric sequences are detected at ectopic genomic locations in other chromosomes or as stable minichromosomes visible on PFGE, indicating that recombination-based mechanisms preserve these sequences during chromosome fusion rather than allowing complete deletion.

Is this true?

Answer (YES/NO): NO